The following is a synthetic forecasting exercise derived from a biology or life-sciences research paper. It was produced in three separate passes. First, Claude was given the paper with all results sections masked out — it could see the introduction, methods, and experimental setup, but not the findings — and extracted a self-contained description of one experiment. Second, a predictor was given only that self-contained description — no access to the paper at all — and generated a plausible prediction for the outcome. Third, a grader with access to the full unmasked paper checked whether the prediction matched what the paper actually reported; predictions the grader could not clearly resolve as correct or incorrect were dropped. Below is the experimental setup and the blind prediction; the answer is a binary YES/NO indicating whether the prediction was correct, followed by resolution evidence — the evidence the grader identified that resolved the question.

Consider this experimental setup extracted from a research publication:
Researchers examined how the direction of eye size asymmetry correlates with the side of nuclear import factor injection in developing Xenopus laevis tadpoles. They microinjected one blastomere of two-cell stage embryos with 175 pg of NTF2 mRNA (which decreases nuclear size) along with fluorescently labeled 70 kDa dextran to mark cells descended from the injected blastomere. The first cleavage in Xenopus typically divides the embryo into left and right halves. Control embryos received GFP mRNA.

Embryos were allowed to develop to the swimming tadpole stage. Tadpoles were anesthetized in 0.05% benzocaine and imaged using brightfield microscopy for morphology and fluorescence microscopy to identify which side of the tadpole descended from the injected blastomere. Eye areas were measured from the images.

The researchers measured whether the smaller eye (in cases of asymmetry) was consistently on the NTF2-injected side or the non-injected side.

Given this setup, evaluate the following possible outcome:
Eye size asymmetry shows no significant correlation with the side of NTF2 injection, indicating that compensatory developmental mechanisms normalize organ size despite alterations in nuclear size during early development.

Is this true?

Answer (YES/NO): NO